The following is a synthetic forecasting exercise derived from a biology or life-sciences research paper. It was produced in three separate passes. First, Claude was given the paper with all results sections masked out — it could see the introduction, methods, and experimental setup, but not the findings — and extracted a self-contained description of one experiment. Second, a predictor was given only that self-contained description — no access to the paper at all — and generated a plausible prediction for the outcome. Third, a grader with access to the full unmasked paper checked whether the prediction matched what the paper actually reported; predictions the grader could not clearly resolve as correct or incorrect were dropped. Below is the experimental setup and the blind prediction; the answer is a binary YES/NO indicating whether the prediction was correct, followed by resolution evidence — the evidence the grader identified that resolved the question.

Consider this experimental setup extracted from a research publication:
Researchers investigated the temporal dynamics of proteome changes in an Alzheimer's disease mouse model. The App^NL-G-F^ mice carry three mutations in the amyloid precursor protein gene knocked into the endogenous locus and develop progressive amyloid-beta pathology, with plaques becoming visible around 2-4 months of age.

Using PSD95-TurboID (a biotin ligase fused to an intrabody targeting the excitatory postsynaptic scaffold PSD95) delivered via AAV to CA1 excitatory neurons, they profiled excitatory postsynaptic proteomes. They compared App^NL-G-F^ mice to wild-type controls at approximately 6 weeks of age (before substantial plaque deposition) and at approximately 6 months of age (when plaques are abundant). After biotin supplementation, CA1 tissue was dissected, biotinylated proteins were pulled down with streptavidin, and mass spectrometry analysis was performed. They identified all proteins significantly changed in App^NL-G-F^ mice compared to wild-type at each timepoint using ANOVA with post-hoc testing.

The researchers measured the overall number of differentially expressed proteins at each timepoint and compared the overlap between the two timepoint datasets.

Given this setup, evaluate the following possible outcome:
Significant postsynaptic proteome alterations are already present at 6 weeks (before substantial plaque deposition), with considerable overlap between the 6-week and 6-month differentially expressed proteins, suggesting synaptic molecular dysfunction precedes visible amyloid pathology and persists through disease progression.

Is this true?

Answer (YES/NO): NO